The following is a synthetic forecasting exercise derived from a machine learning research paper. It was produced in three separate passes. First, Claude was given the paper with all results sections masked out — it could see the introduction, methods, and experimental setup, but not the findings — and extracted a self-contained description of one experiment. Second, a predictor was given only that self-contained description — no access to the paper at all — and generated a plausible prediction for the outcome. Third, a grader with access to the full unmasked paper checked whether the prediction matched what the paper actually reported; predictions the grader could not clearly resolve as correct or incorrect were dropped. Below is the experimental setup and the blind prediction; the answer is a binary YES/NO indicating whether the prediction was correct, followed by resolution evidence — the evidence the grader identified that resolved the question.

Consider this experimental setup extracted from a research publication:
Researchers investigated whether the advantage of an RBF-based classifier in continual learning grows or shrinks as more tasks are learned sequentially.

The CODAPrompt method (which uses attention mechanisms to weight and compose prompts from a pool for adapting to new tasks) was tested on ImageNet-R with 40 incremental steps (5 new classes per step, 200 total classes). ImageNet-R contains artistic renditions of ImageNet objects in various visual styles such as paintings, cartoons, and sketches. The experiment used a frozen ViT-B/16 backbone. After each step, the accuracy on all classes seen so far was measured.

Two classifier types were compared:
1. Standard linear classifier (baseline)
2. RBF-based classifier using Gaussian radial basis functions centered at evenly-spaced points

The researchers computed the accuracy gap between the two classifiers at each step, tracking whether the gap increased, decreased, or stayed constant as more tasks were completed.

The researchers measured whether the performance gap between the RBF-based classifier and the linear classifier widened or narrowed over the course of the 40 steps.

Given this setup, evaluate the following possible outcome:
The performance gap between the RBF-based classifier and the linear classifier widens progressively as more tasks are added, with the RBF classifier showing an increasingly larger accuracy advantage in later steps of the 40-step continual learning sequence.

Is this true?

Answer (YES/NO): YES